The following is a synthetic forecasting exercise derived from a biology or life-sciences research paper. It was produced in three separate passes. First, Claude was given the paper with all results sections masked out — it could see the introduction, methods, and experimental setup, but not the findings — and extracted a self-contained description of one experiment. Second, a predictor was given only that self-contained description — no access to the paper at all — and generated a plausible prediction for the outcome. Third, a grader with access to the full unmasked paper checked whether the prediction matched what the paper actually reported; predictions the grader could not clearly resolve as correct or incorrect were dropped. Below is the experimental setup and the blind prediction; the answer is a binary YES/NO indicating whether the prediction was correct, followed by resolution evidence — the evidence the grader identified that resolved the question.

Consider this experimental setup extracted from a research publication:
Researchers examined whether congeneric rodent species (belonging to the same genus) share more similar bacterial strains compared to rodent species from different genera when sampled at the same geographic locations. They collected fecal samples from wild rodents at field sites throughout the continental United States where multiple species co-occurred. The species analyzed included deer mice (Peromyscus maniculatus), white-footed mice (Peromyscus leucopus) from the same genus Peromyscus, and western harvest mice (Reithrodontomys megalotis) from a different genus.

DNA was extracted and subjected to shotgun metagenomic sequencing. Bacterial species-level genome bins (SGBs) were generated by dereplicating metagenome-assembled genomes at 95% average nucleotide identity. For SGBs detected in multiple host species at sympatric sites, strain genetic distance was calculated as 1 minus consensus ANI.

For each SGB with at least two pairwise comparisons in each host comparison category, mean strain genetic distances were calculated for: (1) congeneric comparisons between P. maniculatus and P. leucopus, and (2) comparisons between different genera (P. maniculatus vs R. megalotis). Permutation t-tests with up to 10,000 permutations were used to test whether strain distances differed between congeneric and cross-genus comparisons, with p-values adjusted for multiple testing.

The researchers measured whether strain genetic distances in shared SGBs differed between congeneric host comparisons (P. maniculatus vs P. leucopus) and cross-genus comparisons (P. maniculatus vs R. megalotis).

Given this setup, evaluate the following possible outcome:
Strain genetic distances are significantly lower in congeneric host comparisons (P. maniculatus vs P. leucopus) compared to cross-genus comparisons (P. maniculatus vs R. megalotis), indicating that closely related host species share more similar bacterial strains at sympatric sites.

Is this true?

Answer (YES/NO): YES